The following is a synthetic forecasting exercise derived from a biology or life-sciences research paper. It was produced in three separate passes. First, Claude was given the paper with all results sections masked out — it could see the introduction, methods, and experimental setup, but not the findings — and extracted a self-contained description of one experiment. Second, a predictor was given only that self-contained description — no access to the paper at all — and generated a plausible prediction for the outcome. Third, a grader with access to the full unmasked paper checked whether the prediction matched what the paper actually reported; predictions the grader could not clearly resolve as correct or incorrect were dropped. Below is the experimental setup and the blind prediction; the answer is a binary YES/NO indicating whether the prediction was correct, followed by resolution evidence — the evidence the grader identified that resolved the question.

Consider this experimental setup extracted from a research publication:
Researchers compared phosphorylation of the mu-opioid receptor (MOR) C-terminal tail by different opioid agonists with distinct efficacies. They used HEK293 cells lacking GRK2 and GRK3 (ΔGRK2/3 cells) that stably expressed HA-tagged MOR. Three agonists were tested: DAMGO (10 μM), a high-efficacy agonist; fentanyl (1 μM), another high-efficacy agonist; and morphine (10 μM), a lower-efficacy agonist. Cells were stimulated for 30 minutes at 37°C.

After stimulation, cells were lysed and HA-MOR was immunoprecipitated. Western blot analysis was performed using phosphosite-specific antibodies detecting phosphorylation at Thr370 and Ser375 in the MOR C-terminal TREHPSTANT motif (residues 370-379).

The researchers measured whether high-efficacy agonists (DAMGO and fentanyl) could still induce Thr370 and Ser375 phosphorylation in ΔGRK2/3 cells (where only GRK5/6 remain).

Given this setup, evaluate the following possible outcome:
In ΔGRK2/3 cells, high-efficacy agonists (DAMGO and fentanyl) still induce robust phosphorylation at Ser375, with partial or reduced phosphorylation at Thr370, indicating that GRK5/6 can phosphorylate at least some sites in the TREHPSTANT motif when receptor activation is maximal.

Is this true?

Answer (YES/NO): NO